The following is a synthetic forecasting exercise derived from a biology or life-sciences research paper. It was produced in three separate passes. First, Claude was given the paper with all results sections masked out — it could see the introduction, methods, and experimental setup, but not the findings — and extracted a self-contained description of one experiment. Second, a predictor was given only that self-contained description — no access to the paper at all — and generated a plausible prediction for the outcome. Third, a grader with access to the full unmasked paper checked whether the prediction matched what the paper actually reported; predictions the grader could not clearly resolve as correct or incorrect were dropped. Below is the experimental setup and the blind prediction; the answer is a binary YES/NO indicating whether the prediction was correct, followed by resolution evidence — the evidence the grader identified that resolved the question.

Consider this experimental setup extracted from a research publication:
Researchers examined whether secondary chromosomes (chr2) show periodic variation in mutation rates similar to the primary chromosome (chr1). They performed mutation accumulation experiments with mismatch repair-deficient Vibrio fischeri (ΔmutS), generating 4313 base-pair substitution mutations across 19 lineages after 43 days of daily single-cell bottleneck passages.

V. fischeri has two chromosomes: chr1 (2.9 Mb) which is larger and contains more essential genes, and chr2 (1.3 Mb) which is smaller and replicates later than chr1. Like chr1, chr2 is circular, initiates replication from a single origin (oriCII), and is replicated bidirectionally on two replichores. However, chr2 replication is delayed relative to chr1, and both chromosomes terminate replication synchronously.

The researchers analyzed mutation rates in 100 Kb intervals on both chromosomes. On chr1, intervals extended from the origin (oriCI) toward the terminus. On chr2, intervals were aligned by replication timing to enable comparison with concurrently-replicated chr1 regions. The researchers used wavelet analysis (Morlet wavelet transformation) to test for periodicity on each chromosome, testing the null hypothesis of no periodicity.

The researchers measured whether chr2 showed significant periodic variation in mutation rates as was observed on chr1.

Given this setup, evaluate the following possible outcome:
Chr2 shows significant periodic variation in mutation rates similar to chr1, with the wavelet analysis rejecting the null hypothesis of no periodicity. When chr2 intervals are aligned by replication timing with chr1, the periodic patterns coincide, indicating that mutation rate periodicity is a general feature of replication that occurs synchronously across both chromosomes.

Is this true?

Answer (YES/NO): NO